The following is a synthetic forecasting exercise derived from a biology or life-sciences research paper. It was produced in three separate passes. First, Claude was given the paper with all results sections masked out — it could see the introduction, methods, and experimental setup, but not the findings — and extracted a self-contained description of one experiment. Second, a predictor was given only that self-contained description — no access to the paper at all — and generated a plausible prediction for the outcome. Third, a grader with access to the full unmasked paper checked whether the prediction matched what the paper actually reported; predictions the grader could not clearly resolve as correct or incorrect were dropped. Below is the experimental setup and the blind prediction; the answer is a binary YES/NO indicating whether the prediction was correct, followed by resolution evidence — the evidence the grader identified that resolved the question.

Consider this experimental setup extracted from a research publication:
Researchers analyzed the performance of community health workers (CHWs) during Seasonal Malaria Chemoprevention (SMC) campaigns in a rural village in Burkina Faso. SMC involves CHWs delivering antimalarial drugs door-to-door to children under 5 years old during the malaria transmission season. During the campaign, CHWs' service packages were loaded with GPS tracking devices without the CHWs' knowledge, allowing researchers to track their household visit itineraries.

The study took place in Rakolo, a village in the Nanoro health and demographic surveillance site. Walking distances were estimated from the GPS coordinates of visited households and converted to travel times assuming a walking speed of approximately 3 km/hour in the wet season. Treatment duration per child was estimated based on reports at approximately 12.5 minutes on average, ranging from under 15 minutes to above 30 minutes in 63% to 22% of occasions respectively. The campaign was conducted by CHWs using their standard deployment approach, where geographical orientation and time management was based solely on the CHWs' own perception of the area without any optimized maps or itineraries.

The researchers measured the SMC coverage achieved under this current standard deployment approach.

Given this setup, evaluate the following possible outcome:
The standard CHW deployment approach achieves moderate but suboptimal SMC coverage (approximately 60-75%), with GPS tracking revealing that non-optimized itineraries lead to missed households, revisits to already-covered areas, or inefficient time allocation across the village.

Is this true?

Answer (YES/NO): NO